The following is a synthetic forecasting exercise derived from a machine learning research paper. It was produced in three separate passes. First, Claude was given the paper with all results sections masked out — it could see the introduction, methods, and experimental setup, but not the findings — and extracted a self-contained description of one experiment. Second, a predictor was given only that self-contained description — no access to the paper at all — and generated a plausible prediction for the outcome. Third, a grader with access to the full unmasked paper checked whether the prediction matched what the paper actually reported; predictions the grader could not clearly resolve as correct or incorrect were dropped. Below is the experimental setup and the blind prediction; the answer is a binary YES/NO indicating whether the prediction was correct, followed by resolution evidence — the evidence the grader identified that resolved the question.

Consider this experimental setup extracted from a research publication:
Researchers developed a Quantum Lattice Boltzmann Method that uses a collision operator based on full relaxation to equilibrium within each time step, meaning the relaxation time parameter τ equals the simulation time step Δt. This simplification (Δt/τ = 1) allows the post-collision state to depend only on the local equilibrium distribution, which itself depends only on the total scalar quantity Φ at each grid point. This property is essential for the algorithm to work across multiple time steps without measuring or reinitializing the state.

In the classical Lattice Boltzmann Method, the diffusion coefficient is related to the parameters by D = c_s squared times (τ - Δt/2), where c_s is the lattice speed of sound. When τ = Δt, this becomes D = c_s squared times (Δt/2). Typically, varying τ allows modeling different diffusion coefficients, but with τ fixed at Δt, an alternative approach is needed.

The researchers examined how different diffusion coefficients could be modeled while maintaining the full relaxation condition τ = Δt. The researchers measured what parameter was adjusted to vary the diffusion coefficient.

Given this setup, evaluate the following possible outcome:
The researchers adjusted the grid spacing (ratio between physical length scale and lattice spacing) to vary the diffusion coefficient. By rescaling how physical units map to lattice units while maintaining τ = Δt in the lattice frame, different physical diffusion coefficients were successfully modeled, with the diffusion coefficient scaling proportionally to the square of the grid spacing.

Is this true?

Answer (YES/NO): NO